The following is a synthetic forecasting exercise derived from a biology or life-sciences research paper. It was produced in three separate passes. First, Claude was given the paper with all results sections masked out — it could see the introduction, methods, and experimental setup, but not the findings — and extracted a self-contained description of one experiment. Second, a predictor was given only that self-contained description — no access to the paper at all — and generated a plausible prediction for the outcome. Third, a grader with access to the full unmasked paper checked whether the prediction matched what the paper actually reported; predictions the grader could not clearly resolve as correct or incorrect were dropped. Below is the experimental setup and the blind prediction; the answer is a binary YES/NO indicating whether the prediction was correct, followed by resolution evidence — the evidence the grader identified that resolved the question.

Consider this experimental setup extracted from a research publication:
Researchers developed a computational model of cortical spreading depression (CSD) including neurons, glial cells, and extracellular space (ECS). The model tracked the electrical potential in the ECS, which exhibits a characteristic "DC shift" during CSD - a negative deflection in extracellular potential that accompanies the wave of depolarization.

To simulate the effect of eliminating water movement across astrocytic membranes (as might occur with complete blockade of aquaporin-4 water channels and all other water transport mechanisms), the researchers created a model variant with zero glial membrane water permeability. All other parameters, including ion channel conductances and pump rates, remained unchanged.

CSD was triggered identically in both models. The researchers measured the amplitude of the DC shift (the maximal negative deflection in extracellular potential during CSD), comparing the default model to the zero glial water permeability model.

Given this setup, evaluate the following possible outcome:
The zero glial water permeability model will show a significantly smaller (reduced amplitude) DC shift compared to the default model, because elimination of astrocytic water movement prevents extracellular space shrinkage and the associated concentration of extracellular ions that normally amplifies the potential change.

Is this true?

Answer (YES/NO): NO